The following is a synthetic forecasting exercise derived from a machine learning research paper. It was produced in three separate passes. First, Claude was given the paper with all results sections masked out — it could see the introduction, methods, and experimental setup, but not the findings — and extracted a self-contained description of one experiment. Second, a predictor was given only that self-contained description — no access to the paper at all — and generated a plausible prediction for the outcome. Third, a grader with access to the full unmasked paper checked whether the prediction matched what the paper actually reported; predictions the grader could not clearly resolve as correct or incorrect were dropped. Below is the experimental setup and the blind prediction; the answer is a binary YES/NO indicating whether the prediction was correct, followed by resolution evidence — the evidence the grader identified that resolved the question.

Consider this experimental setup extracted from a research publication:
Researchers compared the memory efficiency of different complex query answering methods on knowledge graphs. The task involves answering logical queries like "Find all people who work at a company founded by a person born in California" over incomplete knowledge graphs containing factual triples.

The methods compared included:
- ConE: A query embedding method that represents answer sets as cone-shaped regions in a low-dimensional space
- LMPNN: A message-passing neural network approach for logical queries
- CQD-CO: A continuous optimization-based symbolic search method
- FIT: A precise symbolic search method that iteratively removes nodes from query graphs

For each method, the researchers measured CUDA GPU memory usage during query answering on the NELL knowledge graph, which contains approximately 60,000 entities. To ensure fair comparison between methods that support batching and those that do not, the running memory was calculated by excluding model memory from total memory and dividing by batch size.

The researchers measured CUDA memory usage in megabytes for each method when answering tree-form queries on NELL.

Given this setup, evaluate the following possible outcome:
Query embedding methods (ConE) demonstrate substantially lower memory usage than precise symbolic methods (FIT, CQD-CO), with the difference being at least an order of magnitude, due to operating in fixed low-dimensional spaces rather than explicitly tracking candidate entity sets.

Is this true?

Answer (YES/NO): NO